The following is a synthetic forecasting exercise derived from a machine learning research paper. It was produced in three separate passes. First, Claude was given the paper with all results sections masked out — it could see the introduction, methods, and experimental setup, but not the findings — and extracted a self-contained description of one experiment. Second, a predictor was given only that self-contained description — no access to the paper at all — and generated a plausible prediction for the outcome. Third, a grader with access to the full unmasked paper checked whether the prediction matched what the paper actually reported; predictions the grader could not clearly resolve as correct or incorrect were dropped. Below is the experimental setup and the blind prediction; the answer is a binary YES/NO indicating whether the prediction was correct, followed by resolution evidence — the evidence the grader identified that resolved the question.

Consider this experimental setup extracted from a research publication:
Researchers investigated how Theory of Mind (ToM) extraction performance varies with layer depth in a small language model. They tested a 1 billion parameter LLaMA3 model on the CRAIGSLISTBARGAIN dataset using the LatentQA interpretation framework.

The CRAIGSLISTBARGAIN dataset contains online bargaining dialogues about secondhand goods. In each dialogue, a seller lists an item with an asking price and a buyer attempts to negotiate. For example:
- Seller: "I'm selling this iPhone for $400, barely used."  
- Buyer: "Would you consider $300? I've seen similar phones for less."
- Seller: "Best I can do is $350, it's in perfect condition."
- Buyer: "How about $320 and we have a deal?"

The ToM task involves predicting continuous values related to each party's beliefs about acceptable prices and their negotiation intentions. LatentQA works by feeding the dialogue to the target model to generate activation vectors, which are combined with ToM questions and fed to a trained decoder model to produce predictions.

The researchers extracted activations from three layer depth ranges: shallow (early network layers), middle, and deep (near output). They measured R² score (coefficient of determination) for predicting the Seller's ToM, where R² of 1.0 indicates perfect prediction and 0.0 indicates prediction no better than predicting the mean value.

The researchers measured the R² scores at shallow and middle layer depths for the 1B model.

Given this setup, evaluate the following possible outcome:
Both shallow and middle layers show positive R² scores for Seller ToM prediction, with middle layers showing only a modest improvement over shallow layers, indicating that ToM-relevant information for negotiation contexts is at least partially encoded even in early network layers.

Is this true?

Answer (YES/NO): NO